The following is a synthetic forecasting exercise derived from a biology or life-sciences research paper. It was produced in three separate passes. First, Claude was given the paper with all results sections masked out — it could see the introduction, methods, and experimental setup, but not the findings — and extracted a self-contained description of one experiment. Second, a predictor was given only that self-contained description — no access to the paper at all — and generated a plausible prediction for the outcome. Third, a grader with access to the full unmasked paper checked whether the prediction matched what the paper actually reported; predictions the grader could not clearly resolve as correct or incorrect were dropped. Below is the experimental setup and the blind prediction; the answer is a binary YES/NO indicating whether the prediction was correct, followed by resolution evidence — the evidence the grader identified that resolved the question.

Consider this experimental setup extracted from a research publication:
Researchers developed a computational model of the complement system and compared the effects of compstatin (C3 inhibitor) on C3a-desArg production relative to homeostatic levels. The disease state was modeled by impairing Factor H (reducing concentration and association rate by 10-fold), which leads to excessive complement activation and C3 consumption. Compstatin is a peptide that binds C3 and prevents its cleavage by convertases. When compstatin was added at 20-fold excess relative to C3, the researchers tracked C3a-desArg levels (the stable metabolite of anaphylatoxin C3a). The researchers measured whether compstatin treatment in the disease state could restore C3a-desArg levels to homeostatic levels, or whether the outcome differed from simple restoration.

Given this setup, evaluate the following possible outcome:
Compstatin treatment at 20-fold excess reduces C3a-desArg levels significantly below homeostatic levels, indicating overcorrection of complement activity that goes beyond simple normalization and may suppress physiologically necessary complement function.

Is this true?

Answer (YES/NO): YES